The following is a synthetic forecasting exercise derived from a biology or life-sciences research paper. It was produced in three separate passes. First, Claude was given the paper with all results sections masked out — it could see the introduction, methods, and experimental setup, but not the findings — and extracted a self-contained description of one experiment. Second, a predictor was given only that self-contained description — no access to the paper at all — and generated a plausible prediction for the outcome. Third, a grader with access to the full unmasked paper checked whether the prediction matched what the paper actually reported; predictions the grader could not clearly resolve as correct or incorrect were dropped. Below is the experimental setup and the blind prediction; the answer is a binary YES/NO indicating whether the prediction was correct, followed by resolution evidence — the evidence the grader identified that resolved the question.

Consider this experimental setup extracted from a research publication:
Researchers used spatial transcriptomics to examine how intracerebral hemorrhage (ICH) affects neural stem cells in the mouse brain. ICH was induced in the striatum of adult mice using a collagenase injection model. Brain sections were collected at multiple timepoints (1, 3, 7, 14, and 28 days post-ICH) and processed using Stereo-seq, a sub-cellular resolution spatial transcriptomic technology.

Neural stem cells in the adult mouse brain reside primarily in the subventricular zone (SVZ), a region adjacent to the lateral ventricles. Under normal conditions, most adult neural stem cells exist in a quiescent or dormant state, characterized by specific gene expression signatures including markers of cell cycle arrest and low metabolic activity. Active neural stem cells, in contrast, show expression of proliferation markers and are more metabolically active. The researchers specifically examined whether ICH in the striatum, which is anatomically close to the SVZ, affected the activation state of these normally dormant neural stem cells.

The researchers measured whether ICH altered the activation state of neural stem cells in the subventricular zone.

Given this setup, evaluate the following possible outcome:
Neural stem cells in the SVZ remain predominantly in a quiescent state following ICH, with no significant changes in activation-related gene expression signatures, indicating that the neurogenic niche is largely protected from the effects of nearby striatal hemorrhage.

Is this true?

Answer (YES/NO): NO